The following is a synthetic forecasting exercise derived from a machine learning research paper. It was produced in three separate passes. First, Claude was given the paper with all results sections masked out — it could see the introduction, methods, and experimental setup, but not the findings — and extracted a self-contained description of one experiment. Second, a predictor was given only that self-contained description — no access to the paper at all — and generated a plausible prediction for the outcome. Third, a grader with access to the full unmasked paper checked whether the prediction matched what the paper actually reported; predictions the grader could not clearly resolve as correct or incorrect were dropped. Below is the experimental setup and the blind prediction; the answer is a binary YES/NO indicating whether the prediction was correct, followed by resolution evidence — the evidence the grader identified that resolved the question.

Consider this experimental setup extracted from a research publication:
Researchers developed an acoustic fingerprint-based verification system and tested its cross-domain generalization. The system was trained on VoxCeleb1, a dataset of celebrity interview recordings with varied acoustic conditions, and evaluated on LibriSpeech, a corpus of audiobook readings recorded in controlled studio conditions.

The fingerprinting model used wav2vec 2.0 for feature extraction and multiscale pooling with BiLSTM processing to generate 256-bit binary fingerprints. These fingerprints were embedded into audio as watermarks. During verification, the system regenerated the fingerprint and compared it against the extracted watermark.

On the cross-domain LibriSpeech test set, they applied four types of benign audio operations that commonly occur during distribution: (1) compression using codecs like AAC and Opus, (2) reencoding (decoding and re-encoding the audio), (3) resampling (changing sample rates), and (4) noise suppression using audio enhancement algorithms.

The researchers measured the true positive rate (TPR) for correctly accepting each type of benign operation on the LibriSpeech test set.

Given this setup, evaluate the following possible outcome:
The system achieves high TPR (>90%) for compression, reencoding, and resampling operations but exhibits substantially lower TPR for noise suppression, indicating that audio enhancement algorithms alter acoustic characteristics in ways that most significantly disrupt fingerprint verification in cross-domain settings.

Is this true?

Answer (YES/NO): NO